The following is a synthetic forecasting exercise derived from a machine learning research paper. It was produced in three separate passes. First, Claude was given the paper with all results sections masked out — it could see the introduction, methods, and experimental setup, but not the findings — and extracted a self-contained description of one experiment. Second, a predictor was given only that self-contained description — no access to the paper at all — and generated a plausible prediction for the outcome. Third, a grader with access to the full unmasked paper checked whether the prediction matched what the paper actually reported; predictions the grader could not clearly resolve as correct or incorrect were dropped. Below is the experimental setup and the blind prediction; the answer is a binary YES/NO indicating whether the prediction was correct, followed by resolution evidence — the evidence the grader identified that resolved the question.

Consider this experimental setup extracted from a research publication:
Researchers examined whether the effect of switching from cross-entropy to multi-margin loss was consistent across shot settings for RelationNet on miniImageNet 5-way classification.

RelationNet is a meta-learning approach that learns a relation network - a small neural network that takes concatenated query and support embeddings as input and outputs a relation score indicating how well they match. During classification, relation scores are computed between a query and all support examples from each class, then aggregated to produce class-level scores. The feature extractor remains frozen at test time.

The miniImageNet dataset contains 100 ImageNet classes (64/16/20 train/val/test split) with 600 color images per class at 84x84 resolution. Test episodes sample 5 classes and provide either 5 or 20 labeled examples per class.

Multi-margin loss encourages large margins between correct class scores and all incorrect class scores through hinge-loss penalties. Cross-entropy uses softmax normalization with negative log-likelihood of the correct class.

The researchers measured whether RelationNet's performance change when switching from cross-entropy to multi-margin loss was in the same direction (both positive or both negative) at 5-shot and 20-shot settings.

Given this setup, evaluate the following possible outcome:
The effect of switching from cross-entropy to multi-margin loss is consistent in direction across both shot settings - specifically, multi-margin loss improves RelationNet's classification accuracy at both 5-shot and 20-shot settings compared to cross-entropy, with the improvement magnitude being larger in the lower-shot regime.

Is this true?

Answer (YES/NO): NO